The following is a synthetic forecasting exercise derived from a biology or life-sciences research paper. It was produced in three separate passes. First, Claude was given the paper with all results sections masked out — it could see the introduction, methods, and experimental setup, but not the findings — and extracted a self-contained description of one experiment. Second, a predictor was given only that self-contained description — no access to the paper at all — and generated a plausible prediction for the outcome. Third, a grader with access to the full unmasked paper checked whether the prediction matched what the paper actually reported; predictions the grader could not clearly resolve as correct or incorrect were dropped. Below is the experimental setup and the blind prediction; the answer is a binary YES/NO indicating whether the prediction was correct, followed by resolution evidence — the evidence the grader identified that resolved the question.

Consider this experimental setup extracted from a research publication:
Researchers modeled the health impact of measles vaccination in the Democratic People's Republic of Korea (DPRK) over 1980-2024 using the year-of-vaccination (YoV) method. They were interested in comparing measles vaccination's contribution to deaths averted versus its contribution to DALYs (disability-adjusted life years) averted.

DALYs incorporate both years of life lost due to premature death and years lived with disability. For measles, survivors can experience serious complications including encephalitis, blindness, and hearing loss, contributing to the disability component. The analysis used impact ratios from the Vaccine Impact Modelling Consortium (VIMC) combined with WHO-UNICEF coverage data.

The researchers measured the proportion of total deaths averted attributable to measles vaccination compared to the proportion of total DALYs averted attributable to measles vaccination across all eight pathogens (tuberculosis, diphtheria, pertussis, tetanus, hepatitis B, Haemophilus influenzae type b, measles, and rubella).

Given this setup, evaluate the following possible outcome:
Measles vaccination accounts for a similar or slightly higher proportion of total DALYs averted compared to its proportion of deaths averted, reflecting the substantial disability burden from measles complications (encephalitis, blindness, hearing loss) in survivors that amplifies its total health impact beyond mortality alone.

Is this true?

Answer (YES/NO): NO